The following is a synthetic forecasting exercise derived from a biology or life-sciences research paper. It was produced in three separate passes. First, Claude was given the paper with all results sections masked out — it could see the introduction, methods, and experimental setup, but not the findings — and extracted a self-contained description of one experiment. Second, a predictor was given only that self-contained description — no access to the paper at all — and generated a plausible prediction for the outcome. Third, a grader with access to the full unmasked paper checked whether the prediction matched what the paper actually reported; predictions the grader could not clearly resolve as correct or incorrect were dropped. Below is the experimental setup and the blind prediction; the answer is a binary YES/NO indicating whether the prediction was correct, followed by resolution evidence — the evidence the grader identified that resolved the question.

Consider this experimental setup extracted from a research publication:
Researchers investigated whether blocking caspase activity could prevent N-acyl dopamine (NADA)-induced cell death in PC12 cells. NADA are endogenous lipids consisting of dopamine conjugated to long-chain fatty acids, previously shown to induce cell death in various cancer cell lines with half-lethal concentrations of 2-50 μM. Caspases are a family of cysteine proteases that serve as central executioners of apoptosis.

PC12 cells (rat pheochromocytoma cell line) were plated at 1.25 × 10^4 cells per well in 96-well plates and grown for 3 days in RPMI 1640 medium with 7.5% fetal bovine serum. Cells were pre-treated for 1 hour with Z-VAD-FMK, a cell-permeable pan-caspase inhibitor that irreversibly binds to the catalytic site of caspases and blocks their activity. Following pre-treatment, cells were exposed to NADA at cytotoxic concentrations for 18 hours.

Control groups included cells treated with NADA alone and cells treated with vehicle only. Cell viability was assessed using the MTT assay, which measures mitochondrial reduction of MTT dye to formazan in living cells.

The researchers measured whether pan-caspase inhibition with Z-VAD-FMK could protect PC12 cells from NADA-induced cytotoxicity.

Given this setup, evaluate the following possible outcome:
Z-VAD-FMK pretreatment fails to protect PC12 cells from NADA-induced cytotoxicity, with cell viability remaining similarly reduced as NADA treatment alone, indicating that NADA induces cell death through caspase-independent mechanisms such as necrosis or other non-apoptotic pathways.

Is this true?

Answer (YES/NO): NO